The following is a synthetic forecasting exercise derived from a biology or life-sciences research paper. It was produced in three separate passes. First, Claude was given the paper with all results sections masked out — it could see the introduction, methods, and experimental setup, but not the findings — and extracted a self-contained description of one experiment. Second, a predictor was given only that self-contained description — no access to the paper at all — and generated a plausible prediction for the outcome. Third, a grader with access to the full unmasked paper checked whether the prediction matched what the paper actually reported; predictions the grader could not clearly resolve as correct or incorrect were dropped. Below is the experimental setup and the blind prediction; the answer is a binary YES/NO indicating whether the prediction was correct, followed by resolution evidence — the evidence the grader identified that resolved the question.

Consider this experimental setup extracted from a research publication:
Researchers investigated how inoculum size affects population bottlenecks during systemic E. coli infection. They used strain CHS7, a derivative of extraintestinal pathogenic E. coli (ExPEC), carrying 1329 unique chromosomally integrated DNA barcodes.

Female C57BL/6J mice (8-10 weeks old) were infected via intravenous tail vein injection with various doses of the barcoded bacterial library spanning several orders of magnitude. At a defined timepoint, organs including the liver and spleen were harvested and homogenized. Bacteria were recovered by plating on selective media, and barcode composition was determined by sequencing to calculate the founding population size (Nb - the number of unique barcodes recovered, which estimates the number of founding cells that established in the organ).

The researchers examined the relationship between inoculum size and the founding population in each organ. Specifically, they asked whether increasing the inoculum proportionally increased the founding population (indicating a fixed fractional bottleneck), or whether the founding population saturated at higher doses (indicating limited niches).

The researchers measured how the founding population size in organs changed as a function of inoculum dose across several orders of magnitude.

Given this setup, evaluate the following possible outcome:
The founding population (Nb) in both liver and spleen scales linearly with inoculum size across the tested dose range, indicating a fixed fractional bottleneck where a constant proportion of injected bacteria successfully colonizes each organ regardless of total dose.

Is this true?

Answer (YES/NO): YES